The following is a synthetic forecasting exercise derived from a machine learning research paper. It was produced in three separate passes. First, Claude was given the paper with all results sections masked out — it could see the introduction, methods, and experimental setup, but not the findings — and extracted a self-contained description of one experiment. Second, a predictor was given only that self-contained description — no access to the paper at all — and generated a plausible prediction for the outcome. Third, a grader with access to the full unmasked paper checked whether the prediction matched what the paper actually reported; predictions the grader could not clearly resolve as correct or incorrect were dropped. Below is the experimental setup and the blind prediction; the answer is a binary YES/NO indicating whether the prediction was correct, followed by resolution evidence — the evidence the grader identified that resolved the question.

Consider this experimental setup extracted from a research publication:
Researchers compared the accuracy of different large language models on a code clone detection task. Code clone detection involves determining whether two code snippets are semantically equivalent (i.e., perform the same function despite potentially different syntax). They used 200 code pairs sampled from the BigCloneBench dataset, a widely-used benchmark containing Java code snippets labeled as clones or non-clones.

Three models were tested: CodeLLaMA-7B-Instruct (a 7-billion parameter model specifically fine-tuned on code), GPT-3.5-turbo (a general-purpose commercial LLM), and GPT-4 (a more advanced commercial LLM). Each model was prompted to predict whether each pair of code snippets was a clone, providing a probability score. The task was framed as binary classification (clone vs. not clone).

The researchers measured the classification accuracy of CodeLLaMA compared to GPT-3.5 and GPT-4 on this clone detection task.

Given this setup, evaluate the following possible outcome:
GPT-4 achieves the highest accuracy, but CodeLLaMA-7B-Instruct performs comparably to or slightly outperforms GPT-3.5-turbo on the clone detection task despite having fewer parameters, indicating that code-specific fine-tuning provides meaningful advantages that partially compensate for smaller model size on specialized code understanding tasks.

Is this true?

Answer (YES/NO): NO